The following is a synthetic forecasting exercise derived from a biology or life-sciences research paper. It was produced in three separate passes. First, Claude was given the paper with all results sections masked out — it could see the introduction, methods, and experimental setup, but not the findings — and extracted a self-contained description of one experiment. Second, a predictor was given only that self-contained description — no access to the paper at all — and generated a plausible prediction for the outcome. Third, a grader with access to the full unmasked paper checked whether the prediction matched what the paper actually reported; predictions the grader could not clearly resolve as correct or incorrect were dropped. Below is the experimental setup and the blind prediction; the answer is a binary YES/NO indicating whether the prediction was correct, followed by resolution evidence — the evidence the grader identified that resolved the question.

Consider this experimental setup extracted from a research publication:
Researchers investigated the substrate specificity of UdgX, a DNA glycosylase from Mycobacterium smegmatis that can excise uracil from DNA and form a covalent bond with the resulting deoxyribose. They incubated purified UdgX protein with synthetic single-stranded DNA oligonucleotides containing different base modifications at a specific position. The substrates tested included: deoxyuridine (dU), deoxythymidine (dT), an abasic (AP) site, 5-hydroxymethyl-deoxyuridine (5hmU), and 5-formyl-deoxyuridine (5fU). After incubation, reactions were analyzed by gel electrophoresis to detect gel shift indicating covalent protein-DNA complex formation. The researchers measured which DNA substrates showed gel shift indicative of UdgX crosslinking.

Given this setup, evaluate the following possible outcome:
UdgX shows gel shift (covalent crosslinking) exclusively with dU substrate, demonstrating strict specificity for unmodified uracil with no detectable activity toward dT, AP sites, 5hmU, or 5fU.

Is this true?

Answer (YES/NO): YES